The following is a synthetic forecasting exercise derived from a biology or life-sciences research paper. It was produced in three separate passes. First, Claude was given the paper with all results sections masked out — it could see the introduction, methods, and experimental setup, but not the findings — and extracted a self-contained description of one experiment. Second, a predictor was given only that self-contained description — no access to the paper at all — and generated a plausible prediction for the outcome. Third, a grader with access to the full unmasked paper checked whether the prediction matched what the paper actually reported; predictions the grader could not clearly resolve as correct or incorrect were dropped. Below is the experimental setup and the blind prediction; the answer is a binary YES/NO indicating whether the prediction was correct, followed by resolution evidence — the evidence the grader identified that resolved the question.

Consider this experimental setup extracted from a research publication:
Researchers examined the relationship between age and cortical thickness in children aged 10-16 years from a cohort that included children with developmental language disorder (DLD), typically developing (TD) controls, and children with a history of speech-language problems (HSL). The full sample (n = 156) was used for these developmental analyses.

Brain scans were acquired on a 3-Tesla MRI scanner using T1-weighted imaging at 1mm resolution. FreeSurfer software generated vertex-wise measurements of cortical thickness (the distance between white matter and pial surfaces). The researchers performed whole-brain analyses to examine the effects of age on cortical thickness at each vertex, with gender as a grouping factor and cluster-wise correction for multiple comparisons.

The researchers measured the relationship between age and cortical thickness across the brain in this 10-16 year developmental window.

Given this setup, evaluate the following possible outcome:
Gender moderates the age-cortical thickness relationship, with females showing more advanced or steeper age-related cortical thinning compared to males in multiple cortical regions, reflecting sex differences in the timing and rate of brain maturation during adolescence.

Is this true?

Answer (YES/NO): NO